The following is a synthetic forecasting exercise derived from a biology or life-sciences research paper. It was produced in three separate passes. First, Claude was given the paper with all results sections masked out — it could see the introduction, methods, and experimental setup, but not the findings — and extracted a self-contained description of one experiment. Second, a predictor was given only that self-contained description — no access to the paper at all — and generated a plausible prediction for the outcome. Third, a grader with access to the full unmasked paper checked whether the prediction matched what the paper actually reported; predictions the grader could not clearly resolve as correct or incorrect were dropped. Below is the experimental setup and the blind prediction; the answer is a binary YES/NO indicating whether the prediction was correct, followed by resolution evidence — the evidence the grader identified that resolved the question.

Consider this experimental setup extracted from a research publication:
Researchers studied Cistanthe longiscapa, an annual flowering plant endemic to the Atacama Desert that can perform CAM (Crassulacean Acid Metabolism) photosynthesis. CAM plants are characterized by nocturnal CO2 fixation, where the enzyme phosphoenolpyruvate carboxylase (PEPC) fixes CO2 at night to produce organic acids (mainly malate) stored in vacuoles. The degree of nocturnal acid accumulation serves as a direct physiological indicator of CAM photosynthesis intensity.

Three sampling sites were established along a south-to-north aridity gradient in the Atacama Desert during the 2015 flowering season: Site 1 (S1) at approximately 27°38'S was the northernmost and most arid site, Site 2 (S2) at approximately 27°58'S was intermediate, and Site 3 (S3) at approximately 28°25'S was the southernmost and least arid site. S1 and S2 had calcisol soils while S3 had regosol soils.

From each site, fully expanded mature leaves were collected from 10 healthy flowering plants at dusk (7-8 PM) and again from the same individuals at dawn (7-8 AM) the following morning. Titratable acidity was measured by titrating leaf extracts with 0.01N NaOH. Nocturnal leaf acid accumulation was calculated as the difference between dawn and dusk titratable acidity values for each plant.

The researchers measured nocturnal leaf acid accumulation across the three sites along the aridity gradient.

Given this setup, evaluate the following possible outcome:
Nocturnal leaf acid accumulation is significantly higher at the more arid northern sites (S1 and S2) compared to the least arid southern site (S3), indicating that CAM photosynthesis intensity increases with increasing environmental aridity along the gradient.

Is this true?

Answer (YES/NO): YES